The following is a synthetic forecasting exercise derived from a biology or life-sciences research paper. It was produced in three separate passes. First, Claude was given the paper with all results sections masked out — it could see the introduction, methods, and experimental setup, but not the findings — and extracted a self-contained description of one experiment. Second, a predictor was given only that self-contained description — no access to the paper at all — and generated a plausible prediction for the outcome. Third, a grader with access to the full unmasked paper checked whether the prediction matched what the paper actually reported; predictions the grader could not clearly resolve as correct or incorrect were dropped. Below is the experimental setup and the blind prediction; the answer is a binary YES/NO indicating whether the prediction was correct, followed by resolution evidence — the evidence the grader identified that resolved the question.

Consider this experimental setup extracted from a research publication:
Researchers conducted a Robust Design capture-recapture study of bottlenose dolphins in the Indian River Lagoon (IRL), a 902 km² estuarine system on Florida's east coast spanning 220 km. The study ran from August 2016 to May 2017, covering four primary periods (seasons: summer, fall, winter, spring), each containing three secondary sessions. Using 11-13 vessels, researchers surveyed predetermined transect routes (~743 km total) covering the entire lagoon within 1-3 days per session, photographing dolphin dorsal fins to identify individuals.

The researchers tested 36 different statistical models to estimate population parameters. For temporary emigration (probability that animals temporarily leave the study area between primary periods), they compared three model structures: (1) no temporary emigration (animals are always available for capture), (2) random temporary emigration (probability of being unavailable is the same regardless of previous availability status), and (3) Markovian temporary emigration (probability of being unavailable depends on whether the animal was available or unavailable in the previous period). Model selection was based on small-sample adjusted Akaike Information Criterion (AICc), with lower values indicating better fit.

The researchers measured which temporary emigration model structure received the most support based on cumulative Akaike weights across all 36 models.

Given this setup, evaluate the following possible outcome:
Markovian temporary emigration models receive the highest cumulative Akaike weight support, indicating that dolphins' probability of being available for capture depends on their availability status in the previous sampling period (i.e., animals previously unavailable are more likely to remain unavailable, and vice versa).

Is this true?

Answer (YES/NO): NO